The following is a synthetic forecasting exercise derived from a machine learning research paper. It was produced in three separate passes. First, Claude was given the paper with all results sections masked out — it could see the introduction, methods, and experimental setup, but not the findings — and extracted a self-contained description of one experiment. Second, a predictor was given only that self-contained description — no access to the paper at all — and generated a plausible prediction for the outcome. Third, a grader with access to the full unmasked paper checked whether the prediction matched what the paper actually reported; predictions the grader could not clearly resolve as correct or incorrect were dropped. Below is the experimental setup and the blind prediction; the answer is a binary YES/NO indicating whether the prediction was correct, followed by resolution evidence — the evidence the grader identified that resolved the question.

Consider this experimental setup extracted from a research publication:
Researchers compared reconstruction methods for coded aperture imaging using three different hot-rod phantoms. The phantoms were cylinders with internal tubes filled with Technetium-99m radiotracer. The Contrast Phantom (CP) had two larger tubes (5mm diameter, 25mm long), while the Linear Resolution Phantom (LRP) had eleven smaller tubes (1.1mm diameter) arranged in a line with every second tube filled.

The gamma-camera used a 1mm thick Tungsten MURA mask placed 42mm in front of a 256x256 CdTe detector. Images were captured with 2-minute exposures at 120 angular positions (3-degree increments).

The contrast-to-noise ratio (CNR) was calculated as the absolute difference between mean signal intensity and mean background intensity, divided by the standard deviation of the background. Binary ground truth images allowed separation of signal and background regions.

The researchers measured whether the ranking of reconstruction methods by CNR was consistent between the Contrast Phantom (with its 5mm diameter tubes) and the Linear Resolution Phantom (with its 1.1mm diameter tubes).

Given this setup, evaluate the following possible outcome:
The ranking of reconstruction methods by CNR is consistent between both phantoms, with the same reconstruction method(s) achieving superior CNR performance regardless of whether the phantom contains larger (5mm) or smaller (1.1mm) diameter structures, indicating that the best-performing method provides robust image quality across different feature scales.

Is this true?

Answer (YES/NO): NO